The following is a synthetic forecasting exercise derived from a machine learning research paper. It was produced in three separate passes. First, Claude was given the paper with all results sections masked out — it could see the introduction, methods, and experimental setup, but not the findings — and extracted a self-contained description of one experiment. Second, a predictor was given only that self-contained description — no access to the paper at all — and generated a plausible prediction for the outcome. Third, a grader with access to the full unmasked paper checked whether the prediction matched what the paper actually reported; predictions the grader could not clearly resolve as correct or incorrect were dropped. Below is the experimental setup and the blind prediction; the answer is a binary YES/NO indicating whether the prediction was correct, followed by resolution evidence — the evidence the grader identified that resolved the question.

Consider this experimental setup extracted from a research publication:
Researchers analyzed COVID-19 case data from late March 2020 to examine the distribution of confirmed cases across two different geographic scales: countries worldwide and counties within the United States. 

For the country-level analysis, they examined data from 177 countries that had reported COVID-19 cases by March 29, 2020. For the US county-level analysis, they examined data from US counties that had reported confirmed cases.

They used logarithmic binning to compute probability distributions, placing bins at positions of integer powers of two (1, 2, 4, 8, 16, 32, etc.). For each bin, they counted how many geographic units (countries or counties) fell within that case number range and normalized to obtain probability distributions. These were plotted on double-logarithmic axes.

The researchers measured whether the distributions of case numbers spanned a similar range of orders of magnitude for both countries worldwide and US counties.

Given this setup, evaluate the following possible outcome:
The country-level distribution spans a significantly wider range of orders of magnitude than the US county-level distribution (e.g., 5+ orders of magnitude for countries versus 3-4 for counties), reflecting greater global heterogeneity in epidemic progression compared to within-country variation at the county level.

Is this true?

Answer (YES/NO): NO